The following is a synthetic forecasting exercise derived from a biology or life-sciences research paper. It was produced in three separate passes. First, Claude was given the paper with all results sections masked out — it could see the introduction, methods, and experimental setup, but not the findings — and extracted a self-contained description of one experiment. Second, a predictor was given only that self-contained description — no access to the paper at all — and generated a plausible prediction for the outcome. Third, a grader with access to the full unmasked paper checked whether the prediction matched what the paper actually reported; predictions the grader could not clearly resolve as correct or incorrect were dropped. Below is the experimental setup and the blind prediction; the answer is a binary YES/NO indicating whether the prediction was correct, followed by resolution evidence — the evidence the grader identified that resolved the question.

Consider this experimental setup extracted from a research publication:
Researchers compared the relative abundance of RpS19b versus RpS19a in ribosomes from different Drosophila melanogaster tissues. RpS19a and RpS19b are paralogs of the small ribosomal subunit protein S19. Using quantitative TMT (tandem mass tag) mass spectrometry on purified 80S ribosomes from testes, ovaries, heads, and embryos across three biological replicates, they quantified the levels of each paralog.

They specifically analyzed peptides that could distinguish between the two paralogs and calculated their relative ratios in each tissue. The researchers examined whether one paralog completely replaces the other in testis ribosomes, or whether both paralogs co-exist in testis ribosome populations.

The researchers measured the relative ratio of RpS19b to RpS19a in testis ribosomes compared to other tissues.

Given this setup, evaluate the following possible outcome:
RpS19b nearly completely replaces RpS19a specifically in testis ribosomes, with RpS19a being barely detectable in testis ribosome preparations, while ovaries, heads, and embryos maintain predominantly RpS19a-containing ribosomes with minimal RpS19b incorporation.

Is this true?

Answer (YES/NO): NO